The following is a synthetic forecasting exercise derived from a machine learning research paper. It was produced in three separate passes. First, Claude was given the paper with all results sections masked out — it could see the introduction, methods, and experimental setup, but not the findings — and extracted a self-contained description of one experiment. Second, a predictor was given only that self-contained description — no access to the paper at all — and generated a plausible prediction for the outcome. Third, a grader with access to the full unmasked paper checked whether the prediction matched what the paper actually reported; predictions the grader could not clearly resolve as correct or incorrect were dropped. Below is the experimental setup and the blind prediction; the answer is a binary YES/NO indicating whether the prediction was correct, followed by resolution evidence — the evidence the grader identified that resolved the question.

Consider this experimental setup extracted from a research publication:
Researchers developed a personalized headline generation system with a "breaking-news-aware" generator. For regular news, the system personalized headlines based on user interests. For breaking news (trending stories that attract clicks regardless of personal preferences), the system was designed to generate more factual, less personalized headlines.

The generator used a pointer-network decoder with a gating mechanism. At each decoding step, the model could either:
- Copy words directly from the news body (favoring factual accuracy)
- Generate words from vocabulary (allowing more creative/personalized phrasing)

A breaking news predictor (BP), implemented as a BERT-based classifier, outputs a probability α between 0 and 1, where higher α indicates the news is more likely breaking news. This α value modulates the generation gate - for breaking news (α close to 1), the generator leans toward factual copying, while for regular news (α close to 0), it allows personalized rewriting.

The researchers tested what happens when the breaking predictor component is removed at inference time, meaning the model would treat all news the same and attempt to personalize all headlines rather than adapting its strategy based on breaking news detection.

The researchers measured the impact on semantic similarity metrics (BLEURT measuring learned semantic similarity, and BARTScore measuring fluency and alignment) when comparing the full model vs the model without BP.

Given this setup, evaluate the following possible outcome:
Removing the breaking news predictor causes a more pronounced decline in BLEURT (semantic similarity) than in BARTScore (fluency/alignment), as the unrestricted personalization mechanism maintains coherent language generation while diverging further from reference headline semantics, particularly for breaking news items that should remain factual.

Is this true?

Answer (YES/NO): NO